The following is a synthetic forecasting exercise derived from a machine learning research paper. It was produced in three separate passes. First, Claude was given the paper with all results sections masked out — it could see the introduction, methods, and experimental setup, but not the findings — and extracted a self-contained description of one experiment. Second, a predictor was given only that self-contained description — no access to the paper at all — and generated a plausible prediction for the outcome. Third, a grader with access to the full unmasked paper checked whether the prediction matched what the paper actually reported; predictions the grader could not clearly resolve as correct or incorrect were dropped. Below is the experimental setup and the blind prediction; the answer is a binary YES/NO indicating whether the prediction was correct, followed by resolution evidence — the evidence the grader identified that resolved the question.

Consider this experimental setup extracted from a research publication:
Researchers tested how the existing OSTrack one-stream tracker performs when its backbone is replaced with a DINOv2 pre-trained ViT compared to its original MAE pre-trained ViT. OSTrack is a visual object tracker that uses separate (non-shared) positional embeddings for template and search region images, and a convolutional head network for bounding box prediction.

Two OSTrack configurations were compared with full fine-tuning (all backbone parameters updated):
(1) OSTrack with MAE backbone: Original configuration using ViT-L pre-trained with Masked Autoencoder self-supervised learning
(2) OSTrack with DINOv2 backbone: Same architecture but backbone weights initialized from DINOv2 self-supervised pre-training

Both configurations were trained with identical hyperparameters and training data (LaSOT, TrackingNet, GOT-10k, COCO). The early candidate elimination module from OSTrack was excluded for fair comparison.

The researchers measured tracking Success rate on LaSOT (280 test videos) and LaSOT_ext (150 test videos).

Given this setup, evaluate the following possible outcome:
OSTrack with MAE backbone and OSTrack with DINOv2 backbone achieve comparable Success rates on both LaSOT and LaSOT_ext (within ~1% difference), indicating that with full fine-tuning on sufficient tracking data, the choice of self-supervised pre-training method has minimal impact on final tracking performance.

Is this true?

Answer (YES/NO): NO